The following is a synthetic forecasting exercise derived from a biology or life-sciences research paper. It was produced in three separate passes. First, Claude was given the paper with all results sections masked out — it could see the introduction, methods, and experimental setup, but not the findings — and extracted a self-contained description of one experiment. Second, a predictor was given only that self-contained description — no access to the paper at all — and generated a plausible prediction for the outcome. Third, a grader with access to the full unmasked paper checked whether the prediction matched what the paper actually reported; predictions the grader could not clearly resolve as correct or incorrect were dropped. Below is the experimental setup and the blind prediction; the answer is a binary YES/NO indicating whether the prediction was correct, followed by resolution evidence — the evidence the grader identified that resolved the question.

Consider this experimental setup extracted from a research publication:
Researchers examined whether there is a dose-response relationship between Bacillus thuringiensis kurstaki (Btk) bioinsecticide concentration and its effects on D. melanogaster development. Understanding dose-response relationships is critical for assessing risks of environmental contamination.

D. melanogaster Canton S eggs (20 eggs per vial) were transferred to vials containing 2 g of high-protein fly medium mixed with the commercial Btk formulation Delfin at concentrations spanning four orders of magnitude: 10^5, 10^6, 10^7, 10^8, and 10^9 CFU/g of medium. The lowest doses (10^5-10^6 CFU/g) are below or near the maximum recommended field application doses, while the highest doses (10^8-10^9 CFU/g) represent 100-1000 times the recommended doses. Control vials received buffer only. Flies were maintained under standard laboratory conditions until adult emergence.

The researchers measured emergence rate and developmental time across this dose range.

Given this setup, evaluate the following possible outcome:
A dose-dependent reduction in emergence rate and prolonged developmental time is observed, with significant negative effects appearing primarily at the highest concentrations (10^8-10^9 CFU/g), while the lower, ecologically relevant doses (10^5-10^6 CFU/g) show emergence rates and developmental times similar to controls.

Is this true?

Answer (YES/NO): YES